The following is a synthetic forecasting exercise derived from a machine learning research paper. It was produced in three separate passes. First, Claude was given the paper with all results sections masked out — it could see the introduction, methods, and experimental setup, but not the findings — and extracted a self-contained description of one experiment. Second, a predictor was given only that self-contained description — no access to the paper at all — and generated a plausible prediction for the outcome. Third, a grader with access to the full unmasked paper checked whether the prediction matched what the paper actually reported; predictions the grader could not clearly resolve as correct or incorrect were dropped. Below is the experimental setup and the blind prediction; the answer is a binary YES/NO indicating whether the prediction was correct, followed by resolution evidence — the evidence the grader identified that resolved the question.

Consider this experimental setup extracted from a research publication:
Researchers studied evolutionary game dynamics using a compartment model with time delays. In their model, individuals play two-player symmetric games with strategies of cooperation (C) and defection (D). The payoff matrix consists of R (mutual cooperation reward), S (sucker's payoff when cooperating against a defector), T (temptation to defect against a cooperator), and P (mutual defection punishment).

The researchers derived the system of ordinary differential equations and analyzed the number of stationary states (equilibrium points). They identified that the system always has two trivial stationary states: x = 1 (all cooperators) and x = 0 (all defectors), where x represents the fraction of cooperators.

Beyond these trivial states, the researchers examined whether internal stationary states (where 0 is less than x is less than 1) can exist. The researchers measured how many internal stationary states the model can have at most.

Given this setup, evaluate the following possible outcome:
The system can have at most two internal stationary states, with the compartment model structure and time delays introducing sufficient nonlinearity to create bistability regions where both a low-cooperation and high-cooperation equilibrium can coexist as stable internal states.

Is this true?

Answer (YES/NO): NO